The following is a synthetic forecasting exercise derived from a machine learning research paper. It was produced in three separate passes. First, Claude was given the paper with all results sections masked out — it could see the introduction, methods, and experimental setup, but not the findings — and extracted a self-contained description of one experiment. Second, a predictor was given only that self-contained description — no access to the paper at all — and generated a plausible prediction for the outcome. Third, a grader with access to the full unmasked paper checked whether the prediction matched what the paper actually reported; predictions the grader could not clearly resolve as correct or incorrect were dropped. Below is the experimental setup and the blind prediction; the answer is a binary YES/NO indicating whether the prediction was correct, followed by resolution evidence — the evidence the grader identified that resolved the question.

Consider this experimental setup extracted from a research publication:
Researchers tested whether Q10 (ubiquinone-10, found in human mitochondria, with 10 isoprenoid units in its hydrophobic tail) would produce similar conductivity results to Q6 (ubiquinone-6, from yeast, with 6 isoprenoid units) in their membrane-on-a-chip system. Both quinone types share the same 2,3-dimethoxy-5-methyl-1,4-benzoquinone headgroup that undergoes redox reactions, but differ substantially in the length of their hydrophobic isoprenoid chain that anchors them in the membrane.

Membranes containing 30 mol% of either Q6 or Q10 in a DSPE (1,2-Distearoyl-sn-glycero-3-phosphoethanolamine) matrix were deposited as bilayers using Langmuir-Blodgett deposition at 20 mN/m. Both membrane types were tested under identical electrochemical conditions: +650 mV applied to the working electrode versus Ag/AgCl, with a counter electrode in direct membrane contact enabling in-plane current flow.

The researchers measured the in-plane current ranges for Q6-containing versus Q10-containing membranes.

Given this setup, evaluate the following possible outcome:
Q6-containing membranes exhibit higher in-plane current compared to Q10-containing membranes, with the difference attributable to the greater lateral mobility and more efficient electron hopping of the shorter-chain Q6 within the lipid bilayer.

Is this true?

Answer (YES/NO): NO